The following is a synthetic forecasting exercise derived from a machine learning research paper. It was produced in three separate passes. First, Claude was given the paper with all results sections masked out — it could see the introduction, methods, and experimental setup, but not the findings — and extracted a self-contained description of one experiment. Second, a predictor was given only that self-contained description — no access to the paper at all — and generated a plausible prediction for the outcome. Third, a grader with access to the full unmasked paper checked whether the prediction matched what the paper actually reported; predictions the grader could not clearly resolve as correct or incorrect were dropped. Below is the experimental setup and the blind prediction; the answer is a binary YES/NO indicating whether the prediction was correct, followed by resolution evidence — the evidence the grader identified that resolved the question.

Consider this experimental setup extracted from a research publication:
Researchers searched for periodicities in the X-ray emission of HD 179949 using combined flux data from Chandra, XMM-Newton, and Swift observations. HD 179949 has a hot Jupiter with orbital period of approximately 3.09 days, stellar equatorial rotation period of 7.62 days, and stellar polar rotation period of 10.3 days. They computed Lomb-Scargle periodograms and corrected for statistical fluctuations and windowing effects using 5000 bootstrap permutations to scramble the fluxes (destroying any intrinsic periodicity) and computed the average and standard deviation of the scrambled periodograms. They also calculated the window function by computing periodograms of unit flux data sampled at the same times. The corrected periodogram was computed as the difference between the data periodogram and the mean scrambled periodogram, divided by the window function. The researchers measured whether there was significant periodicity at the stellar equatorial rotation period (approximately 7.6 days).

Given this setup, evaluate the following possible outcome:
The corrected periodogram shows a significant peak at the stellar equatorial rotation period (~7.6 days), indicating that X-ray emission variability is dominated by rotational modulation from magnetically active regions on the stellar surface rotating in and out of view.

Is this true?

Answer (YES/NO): NO